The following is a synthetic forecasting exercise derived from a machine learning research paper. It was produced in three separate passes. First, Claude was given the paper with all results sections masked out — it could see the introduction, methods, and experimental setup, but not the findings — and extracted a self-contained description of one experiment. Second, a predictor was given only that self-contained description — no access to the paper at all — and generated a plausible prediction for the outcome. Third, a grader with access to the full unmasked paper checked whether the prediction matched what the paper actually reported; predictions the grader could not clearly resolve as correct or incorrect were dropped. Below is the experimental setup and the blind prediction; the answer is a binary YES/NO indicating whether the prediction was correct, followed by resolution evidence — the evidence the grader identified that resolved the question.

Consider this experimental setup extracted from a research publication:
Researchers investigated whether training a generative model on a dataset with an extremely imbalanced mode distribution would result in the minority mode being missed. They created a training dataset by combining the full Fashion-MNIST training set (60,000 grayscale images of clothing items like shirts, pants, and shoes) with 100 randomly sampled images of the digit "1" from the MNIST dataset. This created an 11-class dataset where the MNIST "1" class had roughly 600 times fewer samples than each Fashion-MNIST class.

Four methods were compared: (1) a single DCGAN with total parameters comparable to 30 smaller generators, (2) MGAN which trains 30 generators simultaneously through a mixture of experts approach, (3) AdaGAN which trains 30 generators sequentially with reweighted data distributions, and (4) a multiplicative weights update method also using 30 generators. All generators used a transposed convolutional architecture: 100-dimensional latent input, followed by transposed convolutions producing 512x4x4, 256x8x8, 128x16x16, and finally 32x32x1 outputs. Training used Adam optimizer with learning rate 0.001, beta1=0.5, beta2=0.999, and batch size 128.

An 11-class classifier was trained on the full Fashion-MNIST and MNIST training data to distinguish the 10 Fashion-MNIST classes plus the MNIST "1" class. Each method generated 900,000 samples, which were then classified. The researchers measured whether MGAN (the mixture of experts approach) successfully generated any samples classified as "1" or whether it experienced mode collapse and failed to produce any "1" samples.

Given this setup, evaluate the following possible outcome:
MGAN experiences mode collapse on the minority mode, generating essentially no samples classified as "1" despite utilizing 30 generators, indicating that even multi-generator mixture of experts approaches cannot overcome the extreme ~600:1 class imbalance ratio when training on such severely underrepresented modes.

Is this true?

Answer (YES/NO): YES